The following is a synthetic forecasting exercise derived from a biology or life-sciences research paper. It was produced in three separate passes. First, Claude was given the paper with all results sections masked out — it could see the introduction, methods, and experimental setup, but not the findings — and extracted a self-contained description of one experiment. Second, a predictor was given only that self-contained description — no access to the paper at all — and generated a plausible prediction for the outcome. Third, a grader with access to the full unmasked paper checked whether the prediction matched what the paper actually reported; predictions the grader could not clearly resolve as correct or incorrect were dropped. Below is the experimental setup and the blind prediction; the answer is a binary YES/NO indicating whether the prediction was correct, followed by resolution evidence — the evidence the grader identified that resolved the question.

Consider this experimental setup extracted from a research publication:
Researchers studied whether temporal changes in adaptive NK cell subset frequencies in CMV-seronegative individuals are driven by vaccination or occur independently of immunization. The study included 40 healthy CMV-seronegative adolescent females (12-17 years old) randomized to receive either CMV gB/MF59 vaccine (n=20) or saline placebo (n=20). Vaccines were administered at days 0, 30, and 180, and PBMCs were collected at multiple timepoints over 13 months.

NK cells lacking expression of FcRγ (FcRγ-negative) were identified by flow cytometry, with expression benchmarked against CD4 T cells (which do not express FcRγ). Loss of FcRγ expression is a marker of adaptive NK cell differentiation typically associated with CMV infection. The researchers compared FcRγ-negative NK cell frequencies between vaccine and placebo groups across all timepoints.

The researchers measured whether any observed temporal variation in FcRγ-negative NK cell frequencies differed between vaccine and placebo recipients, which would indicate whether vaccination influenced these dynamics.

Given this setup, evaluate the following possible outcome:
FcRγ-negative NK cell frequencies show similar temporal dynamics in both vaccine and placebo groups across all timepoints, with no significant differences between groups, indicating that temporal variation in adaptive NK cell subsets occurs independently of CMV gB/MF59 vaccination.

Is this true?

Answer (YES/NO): YES